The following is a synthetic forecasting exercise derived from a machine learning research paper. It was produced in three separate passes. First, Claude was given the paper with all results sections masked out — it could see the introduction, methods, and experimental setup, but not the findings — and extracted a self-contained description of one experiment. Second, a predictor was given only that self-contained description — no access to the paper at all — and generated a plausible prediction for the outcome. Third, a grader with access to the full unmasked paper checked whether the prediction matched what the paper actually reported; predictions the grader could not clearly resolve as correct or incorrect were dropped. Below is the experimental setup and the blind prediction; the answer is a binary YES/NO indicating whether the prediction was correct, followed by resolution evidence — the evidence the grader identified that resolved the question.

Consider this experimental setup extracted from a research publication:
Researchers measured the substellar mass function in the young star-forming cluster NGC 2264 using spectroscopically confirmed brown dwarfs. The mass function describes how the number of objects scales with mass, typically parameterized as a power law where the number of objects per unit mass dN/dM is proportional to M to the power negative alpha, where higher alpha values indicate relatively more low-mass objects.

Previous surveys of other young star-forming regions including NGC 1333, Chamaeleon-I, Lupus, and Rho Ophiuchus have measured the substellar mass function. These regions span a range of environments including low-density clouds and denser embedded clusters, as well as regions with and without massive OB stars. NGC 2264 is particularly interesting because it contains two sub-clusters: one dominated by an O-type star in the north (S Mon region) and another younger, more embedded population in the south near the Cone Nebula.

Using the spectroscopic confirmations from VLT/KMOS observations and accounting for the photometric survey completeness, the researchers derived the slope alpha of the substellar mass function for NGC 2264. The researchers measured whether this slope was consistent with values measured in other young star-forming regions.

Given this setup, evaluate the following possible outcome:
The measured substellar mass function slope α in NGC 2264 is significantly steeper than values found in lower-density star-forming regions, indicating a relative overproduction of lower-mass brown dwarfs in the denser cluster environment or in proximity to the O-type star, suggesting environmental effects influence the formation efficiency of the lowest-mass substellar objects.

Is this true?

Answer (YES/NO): NO